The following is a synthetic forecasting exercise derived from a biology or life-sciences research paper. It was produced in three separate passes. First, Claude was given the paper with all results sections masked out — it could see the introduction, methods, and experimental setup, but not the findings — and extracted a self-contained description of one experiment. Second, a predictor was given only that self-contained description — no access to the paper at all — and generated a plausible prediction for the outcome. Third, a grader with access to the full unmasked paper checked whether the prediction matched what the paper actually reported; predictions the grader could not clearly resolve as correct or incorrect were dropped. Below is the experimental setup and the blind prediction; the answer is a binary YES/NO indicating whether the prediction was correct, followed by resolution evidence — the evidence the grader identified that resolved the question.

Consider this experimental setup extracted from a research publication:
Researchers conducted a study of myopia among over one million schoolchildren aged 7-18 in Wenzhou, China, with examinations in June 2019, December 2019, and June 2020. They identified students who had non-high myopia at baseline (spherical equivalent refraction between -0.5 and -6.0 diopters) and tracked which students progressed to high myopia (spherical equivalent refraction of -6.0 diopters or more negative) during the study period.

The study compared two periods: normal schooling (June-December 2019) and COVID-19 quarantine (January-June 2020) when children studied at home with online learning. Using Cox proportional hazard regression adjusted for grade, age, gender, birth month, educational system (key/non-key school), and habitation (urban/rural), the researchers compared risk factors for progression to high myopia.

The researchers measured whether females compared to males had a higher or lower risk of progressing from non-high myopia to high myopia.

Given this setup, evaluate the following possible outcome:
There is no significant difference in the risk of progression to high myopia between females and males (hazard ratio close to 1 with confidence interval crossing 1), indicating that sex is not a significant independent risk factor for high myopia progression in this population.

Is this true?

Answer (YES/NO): NO